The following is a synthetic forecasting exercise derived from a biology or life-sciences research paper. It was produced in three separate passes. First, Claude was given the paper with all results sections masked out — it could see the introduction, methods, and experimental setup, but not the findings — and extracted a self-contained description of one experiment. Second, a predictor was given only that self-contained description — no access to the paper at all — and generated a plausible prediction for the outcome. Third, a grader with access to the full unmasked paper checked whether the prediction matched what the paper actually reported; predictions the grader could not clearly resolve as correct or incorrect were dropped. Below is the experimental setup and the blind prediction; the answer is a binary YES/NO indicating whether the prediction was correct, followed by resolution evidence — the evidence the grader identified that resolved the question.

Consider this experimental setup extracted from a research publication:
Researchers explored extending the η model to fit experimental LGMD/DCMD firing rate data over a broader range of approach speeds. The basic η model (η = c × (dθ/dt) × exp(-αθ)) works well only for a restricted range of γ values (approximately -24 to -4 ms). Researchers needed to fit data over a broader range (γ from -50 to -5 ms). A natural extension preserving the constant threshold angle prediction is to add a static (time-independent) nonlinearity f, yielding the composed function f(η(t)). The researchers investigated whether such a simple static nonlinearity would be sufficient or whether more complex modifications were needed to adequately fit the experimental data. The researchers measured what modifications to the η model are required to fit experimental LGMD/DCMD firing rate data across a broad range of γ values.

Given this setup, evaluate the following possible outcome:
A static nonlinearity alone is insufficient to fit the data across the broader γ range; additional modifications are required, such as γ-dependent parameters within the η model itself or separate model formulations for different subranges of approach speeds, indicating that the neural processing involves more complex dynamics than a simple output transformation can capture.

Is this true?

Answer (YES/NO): YES